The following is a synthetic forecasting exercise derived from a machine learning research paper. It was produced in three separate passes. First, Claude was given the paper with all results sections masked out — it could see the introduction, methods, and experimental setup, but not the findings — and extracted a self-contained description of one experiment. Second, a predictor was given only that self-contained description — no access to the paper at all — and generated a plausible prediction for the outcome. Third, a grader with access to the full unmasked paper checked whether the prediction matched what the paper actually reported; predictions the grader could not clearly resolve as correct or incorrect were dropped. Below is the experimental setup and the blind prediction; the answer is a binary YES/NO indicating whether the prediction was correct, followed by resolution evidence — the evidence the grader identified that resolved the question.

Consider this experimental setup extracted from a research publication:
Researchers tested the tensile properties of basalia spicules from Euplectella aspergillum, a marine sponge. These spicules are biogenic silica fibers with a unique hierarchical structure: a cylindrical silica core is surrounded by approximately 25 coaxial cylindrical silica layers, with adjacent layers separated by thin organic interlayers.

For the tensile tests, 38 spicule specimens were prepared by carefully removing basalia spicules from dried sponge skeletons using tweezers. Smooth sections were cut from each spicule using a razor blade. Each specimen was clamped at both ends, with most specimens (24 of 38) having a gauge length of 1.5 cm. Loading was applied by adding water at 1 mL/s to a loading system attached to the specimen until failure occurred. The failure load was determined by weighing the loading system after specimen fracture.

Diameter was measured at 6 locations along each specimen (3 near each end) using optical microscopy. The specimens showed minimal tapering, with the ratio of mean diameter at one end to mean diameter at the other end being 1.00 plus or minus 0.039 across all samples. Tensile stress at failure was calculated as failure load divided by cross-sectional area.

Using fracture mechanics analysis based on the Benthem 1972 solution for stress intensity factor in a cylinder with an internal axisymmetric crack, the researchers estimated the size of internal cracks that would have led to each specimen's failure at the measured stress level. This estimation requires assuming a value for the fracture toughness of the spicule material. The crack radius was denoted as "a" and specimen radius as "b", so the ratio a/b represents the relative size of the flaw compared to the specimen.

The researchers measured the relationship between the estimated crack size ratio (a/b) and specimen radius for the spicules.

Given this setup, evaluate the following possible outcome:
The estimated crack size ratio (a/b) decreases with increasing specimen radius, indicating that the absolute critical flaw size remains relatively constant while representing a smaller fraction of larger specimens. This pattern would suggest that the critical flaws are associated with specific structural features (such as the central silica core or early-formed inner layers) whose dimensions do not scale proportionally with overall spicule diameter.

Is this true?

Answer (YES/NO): NO